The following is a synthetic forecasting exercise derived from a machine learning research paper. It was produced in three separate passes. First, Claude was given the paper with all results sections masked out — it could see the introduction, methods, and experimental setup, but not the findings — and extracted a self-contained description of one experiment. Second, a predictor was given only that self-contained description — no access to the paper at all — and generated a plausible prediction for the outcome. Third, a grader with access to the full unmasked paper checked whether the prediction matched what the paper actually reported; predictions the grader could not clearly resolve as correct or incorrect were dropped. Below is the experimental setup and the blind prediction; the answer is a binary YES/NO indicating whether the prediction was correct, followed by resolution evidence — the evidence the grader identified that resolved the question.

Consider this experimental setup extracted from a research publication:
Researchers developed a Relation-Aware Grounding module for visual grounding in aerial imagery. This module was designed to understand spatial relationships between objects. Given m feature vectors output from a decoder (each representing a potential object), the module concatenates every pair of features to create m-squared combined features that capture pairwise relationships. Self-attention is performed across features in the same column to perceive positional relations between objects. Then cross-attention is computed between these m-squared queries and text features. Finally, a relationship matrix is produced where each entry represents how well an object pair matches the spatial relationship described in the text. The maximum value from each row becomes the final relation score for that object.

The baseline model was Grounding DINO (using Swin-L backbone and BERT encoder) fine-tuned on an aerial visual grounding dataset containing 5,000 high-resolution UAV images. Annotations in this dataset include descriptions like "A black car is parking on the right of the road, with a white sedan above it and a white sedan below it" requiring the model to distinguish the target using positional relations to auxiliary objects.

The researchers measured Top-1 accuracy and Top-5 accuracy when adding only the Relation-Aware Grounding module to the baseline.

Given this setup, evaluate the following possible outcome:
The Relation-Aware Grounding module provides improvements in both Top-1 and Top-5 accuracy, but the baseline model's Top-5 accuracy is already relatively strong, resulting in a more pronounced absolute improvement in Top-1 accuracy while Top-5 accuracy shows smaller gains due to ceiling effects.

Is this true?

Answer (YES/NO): YES